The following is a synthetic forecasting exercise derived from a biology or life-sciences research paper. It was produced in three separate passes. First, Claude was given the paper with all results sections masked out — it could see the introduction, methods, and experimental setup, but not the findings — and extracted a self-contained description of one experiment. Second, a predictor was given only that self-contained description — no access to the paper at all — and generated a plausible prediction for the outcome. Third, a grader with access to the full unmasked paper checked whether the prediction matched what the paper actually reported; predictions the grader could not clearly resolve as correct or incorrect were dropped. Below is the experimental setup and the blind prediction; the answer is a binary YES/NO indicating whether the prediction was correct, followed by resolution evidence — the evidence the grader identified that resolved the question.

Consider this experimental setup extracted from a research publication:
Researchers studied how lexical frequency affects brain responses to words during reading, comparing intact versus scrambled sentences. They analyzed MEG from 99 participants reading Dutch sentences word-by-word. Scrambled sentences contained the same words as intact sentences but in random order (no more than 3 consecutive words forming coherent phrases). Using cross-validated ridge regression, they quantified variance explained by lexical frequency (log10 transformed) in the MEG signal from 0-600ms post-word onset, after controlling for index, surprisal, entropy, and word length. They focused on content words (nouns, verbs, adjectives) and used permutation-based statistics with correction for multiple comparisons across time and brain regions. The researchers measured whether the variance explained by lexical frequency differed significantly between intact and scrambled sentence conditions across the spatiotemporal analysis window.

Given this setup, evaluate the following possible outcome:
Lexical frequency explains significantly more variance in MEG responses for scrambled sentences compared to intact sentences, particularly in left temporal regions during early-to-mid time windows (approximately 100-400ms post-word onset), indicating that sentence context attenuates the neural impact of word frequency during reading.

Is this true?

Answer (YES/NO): NO